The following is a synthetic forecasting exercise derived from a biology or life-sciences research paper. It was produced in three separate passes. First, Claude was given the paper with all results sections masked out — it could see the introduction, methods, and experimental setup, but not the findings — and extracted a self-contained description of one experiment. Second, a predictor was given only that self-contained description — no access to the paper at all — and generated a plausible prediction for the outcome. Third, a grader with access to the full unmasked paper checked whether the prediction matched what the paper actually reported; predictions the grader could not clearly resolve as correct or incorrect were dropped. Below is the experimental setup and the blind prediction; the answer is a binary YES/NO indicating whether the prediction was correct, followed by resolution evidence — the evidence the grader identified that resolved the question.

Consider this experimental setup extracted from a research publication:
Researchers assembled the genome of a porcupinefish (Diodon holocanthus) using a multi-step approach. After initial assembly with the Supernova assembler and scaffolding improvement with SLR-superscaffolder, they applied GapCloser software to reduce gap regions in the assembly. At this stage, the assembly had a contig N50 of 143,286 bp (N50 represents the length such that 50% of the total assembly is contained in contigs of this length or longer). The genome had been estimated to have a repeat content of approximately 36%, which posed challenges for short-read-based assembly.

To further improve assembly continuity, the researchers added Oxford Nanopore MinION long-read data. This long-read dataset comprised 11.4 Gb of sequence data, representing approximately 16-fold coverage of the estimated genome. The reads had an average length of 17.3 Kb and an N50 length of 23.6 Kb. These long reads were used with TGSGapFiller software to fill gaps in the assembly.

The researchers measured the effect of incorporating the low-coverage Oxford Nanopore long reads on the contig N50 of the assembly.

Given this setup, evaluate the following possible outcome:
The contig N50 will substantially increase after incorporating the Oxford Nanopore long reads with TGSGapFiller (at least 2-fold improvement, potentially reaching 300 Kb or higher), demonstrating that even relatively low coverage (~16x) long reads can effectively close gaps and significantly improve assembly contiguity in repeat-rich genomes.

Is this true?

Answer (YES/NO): YES